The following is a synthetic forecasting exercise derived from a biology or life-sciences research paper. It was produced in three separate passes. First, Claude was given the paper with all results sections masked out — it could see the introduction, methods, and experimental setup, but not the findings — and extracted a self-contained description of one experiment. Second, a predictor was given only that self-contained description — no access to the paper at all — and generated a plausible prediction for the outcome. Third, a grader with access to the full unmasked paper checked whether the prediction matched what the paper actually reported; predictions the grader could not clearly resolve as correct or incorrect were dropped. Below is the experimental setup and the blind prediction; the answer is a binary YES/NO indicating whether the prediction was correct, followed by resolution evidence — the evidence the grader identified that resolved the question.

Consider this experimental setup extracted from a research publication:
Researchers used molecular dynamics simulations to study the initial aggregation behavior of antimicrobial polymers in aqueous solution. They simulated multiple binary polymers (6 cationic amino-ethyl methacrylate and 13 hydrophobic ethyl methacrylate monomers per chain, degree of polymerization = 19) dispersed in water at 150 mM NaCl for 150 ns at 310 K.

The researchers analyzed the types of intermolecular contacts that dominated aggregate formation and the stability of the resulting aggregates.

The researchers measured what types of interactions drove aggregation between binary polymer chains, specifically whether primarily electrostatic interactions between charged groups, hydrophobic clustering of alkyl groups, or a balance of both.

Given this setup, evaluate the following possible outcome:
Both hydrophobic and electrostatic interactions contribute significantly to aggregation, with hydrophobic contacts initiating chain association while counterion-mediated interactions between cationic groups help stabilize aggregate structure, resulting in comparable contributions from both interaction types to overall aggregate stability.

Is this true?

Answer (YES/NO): NO